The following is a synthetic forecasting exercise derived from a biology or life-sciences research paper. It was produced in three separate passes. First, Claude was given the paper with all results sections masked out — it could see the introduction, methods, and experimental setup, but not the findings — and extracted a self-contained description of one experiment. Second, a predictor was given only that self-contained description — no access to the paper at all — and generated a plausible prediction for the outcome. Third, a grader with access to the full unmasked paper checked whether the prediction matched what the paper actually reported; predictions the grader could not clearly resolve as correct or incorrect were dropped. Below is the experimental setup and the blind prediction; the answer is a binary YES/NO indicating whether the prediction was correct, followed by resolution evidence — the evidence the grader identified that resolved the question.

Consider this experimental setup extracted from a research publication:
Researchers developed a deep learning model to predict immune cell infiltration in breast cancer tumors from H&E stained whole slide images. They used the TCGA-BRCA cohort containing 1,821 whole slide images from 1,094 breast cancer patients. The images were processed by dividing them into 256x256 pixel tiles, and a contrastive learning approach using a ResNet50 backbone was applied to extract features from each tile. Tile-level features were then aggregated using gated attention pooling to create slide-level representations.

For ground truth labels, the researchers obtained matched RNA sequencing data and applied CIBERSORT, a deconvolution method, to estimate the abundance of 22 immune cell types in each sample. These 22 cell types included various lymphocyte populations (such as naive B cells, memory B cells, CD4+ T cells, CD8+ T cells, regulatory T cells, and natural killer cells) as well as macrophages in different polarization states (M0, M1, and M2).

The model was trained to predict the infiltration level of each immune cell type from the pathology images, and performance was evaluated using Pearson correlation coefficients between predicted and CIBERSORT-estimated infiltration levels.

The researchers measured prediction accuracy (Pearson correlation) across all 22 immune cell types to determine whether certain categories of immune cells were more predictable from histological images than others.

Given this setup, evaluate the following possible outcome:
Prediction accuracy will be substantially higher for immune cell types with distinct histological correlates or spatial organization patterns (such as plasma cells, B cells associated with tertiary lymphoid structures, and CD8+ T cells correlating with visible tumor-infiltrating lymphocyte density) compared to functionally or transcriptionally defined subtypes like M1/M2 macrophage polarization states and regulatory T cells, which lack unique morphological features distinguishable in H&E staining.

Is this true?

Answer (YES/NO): NO